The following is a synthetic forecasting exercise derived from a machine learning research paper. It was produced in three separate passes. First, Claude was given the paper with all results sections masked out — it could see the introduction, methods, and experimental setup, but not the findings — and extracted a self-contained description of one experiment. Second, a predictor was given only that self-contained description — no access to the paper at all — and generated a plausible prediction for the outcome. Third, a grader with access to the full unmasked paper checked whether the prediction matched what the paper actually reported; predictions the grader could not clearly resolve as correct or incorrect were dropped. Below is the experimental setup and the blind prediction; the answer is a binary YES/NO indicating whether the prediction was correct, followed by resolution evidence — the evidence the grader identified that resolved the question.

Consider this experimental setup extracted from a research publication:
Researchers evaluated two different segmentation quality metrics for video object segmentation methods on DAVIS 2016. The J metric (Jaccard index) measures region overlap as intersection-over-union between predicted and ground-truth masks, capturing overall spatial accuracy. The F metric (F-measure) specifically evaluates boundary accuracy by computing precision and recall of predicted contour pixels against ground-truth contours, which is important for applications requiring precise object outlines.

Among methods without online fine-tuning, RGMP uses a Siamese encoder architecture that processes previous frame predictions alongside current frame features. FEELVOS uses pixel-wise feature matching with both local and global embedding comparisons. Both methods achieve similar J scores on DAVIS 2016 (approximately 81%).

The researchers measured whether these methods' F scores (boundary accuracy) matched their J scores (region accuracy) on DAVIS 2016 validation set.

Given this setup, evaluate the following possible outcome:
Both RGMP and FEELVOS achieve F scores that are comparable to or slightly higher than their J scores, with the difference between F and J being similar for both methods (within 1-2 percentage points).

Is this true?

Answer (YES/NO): NO